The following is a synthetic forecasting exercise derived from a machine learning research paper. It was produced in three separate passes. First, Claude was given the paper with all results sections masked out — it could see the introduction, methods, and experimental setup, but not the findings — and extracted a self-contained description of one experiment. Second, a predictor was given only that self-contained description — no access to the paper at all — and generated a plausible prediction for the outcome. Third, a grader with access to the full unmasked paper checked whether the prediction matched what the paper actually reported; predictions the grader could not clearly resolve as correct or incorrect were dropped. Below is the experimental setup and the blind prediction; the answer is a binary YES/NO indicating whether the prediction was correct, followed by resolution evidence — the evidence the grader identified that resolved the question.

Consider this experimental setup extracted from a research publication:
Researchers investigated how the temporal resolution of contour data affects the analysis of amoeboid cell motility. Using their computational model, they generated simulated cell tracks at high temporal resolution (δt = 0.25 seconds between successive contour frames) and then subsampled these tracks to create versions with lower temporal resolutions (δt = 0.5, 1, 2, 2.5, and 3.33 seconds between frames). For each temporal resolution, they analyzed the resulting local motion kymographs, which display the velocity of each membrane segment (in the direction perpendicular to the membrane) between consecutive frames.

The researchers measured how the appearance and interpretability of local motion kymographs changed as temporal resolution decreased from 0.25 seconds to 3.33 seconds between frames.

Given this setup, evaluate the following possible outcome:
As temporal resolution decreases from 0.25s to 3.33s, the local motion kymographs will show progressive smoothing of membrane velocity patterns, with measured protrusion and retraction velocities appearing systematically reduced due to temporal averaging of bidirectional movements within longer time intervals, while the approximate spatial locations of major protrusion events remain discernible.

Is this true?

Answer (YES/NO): NO